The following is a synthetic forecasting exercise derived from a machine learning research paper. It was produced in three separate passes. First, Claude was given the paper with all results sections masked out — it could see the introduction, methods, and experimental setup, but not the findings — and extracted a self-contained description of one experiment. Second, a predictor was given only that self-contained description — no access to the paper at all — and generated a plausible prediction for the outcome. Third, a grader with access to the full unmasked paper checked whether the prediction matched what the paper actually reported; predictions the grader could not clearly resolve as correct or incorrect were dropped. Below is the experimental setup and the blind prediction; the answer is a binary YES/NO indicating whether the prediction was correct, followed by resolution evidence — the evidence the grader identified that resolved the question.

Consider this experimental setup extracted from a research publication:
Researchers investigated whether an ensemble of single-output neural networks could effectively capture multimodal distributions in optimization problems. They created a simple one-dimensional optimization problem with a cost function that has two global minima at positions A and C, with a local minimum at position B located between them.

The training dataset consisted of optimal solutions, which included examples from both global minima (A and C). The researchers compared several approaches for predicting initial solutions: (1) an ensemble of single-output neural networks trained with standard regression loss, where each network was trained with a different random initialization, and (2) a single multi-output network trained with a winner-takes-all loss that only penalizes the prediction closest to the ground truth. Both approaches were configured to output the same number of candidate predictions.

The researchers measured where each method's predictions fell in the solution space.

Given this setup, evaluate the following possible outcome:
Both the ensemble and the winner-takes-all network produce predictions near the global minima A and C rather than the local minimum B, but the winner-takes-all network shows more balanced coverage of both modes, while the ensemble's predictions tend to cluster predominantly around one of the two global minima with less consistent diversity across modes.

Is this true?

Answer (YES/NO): NO